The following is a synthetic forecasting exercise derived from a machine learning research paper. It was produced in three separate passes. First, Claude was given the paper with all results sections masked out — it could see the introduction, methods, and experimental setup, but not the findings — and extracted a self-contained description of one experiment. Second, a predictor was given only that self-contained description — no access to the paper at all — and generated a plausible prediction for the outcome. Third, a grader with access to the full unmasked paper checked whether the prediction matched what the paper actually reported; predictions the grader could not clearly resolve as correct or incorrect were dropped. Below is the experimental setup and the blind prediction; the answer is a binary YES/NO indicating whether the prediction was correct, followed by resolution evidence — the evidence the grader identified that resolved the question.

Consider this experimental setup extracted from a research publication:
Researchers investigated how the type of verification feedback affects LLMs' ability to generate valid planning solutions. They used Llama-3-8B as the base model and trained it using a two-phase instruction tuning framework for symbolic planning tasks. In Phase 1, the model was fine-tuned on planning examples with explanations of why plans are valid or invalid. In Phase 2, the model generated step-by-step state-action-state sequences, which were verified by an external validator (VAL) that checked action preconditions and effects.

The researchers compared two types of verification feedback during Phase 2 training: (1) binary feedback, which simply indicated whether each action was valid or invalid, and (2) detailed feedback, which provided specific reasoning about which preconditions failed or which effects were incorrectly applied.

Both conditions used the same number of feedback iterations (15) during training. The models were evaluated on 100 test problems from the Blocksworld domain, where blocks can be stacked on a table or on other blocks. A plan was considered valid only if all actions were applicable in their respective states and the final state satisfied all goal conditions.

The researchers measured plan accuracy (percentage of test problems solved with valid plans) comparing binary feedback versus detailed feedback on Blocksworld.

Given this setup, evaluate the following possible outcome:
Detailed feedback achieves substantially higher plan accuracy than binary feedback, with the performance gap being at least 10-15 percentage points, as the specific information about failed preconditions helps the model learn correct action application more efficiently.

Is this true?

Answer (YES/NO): NO